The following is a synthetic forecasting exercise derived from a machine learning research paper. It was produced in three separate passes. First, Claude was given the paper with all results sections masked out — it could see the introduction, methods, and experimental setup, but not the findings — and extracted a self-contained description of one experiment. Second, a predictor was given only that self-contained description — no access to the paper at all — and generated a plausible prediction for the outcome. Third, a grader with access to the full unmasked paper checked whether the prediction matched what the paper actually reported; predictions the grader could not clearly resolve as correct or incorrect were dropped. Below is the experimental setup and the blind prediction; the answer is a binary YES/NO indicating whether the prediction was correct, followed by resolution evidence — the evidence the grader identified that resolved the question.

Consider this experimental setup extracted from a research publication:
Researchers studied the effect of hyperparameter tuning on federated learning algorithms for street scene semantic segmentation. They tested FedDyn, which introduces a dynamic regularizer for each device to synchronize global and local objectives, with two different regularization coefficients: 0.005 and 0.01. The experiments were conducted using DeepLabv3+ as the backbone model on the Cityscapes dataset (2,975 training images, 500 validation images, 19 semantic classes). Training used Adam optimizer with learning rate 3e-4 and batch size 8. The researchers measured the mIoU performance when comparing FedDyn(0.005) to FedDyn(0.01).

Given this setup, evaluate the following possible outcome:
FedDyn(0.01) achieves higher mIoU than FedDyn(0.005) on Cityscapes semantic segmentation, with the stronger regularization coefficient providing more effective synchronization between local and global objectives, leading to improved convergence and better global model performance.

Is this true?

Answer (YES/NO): NO